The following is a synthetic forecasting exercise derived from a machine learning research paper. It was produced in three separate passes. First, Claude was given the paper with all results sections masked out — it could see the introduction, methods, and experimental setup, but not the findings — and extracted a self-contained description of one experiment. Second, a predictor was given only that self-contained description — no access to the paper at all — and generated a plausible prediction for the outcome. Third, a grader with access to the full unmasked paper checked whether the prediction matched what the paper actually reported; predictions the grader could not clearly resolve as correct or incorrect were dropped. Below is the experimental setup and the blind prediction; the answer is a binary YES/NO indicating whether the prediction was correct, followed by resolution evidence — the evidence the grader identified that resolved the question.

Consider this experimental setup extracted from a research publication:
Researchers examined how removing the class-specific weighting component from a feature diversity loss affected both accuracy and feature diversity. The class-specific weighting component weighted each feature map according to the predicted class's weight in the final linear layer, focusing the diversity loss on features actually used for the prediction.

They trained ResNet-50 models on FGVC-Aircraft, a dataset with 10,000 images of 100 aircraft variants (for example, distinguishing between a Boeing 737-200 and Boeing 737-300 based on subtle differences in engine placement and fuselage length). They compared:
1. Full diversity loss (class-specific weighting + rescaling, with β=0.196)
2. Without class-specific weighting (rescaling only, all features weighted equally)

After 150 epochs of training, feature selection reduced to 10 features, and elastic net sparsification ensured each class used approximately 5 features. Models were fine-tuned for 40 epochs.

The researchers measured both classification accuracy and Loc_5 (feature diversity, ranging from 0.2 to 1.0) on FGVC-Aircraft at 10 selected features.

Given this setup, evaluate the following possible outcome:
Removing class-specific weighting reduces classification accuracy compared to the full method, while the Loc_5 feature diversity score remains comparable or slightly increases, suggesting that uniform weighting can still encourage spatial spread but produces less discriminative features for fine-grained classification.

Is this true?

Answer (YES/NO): NO